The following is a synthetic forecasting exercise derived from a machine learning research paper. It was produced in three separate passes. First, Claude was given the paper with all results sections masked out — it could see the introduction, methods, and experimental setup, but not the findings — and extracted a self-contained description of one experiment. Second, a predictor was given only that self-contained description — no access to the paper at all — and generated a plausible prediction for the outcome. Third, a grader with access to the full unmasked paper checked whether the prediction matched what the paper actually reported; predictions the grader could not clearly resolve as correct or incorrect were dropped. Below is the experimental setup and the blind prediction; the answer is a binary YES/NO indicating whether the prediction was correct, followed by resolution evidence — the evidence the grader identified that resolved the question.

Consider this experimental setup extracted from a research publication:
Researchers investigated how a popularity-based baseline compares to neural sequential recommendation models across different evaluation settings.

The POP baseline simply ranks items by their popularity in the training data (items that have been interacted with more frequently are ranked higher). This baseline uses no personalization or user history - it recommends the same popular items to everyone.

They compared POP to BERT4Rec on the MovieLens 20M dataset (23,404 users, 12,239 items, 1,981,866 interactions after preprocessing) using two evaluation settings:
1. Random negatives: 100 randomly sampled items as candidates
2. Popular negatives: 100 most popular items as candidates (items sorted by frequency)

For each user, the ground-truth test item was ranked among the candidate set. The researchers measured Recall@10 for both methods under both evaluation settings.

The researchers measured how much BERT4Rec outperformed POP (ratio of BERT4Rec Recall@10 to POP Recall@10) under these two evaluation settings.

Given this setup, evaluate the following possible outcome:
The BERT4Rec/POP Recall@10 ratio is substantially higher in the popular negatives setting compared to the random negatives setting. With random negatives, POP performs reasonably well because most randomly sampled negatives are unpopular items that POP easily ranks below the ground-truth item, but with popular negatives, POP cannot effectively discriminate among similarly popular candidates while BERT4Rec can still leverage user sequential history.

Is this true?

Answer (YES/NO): YES